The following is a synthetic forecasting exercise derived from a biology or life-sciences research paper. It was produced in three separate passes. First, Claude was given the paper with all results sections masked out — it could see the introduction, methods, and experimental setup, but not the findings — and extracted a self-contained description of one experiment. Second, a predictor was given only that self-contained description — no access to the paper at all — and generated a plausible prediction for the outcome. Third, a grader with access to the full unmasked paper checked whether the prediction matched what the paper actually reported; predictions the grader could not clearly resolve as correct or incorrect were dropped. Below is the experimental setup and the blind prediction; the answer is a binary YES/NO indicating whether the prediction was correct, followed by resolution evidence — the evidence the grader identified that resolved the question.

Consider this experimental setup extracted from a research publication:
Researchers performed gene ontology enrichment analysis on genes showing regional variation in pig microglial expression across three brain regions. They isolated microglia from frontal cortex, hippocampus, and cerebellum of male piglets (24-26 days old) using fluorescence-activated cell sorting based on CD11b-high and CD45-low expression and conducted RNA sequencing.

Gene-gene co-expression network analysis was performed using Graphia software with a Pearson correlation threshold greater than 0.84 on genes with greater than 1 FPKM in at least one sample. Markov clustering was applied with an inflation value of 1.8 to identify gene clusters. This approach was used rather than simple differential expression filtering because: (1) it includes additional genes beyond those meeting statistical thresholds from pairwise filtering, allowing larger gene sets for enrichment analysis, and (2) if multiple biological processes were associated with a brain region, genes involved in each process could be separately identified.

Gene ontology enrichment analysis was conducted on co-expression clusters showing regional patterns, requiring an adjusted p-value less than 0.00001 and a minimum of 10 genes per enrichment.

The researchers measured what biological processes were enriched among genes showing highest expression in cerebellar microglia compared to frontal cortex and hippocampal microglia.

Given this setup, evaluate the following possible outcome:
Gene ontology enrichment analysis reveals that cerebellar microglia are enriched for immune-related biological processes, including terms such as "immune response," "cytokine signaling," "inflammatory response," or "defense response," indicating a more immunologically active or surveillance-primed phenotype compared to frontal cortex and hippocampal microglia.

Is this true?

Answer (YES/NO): YES